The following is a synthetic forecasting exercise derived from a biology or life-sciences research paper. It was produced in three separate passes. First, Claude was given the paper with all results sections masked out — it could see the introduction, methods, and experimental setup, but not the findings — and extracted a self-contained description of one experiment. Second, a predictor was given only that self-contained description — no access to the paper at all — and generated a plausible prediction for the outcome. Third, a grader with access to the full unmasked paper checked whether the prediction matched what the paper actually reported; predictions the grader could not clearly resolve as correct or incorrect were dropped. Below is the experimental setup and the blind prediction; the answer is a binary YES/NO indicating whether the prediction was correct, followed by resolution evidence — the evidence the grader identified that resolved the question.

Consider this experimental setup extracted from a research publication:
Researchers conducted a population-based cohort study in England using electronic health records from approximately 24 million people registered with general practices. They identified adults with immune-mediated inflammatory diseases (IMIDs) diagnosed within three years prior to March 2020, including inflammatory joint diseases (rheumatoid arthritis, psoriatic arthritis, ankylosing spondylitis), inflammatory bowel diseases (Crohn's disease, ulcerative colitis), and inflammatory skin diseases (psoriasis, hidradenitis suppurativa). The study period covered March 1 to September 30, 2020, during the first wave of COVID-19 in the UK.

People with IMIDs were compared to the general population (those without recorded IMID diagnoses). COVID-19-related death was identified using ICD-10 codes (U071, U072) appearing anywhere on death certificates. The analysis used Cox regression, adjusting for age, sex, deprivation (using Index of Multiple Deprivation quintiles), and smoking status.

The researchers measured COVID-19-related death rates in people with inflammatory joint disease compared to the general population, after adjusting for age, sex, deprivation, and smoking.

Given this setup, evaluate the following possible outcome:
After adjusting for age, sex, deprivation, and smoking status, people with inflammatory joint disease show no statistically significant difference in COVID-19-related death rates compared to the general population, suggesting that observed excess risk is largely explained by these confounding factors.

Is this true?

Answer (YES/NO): NO